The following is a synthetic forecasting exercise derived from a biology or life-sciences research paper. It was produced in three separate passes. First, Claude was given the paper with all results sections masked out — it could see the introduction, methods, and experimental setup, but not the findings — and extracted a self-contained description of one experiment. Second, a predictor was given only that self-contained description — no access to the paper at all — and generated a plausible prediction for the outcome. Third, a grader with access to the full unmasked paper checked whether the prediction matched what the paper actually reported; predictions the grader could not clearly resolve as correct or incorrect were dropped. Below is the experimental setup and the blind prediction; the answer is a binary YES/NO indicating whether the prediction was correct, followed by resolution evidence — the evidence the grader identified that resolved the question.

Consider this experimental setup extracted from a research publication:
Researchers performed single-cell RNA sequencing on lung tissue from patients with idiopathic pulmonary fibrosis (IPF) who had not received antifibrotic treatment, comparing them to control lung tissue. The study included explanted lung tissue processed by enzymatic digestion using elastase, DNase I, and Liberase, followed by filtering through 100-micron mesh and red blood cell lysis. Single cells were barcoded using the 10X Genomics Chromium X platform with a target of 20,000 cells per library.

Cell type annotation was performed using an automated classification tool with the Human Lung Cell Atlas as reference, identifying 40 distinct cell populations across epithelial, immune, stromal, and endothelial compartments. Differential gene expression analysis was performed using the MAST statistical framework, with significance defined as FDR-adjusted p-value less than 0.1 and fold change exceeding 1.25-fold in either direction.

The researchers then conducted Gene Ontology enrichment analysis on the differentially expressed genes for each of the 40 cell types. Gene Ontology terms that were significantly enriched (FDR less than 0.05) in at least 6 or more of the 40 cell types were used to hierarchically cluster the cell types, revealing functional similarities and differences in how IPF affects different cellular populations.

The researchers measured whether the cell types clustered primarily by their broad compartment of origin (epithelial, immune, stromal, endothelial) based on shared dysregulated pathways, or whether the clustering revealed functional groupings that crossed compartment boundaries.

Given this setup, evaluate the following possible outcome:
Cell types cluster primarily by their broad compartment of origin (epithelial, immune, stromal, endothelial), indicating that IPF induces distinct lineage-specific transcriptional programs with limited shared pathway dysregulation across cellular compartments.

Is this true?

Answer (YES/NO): NO